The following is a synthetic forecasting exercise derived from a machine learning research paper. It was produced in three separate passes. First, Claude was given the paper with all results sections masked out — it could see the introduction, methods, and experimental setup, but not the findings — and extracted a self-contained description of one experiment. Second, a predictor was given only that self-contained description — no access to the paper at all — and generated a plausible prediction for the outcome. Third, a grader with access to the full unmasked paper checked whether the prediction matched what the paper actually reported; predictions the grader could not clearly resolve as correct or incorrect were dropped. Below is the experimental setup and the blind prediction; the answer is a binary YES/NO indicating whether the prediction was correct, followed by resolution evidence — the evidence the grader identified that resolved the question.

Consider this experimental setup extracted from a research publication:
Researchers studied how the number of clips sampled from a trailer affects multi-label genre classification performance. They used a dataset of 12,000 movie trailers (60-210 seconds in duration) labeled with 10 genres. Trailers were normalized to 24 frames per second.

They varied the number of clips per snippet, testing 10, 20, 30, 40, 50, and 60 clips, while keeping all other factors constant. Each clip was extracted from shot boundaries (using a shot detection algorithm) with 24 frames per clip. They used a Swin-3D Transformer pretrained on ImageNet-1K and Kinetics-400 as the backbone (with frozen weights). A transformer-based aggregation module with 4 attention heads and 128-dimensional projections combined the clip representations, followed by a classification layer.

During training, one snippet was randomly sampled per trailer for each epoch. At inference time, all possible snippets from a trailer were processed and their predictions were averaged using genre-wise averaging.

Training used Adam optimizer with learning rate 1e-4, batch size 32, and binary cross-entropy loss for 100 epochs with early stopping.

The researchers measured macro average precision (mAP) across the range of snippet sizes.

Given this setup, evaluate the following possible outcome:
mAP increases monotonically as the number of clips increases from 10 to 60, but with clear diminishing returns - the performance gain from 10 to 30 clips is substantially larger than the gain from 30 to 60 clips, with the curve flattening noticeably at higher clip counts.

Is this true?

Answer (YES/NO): NO